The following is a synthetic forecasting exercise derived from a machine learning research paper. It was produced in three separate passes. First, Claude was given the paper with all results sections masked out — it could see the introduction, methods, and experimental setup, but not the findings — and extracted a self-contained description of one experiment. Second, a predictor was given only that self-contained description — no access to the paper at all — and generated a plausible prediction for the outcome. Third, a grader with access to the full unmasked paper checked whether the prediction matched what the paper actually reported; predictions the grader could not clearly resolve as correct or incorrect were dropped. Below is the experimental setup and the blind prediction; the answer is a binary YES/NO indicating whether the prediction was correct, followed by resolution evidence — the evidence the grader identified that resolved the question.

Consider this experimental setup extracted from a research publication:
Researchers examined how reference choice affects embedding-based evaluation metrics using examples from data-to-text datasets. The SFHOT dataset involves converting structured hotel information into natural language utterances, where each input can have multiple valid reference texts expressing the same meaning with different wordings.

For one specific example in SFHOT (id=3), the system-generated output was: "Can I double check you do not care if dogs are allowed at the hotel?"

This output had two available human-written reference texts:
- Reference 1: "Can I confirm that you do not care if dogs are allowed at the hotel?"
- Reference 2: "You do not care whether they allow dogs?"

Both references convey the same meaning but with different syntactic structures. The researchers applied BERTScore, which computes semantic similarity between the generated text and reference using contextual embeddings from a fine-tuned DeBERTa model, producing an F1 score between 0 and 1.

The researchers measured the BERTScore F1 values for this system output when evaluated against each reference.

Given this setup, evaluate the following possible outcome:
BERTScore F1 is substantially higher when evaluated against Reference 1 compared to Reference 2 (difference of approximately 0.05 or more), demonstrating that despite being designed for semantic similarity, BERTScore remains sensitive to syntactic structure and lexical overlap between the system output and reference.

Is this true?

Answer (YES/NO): YES